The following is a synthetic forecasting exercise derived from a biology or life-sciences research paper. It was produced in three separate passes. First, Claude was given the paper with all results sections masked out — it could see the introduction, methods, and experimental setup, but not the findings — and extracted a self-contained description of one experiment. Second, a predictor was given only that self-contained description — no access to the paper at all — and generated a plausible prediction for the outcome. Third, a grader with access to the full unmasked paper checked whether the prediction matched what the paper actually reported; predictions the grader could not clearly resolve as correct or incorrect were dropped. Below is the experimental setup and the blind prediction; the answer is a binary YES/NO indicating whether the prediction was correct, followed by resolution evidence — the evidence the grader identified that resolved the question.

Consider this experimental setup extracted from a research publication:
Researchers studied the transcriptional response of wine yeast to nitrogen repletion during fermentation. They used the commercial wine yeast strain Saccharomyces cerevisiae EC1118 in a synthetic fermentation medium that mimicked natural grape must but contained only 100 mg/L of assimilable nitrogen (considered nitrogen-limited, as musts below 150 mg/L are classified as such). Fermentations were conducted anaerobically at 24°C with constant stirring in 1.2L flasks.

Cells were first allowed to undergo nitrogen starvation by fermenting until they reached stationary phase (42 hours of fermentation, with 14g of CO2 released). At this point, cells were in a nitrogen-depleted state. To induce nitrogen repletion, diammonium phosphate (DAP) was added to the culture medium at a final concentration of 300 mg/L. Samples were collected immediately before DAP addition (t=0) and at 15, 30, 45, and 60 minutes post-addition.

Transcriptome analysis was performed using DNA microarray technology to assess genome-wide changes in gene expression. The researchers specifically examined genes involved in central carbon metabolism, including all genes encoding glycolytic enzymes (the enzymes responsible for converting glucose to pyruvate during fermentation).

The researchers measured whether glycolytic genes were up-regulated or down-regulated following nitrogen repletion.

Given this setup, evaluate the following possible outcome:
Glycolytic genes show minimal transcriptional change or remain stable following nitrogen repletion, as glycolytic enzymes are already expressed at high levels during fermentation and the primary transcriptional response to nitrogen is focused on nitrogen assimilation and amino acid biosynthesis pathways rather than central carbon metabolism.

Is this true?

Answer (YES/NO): NO